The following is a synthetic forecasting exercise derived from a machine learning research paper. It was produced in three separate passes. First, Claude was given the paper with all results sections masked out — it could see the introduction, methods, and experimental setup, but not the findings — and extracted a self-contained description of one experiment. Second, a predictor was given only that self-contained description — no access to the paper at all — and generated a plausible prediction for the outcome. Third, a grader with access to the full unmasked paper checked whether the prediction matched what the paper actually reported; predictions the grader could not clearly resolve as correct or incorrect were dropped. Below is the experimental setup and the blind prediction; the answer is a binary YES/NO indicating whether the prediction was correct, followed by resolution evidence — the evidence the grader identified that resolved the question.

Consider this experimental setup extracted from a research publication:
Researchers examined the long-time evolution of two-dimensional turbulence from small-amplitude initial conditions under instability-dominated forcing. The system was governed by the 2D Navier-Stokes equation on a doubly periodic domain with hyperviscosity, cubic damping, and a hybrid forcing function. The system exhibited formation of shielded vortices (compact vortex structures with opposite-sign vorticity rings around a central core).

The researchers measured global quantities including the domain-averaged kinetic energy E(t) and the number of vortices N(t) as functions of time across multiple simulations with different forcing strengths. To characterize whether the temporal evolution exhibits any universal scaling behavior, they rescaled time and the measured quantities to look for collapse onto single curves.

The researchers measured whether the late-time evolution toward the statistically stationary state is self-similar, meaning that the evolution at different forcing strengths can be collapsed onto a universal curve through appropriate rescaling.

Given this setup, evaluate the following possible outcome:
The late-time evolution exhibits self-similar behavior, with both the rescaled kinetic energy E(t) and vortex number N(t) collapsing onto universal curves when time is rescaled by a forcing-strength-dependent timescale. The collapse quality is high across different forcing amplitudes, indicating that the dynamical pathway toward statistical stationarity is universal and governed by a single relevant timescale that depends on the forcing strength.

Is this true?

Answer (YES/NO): NO